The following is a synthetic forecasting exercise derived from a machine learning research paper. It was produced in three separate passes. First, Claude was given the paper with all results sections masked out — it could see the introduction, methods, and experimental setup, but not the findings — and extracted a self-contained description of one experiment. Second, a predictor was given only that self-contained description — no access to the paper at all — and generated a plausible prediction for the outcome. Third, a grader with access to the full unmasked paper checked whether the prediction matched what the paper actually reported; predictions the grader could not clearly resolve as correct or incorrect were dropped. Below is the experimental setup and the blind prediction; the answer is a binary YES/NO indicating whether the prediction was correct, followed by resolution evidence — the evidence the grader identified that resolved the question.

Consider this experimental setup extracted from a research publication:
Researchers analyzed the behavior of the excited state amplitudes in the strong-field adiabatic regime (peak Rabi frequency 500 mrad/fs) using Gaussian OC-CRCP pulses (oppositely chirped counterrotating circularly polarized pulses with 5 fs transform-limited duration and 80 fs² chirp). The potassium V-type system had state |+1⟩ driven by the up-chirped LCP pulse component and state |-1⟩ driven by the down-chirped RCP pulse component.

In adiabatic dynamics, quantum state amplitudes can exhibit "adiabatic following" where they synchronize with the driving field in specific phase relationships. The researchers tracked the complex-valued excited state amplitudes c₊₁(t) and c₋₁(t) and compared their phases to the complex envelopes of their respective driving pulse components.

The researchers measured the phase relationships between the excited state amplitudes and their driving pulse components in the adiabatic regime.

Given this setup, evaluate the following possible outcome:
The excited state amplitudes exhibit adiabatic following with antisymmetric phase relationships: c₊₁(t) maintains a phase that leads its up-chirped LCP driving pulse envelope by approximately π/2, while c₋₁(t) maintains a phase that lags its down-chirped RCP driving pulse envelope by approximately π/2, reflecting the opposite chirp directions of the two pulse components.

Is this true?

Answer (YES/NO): NO